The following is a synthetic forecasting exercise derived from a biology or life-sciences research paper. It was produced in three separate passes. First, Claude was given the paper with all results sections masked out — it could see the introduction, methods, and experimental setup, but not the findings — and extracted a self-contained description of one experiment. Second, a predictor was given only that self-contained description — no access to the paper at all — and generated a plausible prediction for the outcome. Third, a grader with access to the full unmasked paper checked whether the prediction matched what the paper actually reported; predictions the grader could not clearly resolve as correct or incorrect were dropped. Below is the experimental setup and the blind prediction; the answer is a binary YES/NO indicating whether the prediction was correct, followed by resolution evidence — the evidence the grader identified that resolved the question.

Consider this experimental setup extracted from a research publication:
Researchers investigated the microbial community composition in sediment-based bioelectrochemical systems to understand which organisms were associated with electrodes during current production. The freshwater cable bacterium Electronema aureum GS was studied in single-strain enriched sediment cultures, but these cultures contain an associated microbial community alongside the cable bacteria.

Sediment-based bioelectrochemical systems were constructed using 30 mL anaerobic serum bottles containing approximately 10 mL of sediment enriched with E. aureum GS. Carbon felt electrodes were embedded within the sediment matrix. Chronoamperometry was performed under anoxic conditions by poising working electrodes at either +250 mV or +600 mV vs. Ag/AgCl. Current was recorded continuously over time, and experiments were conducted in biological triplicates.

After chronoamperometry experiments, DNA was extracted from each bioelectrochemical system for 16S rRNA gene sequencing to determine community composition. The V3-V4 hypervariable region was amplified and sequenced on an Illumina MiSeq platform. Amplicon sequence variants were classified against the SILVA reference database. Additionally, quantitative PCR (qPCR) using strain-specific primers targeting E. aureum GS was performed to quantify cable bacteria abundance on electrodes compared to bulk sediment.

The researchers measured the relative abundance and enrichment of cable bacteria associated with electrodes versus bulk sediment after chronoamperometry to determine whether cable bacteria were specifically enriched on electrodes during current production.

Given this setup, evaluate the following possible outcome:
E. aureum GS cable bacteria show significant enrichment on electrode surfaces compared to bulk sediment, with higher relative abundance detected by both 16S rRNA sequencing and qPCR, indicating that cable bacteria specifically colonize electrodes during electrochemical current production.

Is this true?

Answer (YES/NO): YES